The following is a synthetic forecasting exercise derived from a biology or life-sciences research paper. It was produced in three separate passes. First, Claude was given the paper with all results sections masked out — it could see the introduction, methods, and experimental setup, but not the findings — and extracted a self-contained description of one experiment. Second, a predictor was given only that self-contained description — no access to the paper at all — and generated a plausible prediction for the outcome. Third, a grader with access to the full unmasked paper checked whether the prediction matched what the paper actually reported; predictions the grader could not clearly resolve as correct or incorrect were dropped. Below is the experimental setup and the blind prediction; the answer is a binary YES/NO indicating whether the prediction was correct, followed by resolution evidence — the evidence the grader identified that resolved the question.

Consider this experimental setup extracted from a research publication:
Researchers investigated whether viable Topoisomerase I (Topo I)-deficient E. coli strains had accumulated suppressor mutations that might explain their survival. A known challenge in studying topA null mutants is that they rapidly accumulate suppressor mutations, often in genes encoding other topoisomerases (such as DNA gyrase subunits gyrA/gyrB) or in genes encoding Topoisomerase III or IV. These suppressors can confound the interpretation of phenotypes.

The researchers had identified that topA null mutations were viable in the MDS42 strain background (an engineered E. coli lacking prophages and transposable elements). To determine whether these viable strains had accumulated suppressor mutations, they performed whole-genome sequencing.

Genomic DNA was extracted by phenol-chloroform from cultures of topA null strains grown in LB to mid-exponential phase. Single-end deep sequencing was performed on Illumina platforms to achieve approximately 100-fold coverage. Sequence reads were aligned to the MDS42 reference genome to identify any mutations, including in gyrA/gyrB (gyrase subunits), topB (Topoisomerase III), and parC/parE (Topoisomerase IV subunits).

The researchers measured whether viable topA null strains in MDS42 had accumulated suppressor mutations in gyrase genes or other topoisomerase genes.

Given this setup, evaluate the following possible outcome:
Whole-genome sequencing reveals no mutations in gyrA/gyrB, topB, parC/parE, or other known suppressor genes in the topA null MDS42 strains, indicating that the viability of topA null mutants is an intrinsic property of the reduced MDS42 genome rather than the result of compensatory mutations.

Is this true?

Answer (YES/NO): YES